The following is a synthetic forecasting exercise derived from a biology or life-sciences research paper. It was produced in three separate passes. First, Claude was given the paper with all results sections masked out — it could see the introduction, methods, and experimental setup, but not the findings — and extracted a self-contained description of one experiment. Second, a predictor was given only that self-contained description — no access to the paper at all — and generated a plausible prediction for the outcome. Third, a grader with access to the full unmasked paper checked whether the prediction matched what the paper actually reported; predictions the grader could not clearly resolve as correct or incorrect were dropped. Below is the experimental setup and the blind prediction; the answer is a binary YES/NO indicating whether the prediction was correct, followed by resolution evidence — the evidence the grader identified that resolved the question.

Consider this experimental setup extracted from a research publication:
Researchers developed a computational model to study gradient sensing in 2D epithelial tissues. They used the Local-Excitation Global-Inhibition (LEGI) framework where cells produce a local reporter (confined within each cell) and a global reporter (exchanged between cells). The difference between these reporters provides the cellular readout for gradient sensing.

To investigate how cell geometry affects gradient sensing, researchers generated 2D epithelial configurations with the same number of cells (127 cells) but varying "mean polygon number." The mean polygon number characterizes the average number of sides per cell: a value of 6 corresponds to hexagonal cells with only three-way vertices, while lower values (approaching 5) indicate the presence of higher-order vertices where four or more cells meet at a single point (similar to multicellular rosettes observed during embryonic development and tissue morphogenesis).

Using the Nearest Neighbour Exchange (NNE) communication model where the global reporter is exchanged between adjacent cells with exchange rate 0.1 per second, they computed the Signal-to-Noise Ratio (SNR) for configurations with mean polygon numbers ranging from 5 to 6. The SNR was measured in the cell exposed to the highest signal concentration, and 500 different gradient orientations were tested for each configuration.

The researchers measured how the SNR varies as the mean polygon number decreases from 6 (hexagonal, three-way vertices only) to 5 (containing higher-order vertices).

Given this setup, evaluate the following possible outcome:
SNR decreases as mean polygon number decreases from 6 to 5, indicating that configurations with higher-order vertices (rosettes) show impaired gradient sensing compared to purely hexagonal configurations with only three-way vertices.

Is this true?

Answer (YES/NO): YES